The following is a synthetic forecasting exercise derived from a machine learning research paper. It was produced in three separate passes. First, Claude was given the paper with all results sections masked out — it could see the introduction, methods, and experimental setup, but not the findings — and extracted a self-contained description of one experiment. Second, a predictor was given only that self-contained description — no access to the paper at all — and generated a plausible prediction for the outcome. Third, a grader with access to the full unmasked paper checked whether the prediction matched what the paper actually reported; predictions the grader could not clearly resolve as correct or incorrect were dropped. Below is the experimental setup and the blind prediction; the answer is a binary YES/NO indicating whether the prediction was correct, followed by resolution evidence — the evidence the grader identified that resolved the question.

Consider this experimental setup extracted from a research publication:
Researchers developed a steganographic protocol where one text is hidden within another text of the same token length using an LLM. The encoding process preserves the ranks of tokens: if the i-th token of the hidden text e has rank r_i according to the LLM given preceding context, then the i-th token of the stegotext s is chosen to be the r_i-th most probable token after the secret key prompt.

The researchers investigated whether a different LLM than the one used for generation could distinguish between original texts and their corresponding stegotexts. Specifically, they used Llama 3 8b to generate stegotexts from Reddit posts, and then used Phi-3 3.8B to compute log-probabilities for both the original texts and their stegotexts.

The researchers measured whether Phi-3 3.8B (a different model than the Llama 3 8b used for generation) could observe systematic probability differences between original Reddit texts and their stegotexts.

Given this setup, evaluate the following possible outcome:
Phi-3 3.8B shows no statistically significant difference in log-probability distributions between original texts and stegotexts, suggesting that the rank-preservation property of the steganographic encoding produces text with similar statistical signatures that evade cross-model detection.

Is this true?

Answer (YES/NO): NO